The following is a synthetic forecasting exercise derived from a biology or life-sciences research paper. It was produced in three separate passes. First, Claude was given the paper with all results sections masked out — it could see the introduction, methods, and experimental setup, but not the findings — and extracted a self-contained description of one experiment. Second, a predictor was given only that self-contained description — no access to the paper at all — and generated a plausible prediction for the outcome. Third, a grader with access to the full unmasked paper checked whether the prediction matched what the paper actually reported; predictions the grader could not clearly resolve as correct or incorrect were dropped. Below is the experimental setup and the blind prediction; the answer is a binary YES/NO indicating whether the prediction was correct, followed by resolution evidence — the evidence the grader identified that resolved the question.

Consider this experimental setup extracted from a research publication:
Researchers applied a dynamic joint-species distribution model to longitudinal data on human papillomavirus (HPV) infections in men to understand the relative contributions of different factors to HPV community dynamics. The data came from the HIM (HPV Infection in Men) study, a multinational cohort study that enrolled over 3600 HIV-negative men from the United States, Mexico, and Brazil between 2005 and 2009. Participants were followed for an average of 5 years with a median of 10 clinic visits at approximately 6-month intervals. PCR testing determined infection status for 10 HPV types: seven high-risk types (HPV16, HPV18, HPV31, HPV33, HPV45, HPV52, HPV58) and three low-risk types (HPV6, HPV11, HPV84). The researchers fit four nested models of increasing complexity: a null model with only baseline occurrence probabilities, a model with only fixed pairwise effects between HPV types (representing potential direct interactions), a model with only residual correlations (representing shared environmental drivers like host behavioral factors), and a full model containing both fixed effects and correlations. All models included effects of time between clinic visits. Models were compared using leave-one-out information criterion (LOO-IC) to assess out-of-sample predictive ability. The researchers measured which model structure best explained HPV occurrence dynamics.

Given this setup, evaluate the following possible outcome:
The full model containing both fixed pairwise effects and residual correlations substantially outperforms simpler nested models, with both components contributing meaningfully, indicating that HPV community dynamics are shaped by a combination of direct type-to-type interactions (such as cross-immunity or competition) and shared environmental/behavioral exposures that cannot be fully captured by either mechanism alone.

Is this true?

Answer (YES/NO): NO